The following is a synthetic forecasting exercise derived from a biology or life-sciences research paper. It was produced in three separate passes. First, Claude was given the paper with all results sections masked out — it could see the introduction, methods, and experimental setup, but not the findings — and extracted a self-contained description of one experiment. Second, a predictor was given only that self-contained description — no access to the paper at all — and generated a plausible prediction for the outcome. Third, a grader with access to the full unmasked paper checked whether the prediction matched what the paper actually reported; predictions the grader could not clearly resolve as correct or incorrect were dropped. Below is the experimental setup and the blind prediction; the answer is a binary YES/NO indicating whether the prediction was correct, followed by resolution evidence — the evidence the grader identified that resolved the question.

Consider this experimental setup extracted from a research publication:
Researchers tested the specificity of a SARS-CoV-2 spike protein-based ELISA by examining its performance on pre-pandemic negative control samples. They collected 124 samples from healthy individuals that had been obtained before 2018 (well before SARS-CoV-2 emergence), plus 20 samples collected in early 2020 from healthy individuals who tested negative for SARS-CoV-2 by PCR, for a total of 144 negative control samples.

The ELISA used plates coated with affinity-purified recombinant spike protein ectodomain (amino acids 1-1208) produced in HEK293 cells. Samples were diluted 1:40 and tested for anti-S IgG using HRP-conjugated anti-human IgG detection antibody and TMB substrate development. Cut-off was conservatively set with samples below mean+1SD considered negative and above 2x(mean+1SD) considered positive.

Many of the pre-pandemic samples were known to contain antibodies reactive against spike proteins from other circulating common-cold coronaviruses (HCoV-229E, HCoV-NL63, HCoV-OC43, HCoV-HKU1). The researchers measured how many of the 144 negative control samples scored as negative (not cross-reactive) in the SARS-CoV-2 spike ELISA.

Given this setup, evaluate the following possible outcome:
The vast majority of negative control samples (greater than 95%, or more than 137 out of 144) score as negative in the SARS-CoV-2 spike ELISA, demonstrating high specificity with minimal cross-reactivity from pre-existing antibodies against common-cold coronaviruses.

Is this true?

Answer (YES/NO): YES